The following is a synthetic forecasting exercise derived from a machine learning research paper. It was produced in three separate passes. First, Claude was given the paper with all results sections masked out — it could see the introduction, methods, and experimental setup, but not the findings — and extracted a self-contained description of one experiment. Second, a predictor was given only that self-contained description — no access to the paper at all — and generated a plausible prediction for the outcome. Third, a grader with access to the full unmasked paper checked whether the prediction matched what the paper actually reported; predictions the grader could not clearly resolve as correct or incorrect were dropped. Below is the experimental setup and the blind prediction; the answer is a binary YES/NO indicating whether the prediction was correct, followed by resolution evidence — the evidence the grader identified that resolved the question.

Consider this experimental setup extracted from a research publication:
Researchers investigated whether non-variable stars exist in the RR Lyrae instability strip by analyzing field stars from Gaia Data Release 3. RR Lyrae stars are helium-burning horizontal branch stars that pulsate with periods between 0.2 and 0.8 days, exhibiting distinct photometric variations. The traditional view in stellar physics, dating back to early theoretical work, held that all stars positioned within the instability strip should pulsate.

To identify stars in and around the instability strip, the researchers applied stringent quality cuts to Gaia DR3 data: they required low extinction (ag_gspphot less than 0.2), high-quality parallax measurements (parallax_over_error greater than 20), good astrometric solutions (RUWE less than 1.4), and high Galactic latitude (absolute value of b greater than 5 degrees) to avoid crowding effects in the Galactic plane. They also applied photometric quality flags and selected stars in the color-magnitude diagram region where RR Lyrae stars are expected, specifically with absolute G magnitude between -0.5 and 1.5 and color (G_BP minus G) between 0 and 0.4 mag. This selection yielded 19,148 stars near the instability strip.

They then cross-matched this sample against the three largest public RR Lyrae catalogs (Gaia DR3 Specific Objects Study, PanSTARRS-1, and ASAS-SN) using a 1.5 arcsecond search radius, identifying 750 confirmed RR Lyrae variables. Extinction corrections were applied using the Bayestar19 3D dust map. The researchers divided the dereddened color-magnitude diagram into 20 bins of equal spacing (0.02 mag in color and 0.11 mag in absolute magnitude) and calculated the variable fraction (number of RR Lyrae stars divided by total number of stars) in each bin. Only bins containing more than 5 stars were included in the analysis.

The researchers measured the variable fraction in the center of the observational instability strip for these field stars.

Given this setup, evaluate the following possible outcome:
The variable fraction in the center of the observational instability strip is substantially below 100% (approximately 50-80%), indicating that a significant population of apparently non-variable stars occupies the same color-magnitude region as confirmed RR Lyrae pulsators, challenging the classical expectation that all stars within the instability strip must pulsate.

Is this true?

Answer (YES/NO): YES